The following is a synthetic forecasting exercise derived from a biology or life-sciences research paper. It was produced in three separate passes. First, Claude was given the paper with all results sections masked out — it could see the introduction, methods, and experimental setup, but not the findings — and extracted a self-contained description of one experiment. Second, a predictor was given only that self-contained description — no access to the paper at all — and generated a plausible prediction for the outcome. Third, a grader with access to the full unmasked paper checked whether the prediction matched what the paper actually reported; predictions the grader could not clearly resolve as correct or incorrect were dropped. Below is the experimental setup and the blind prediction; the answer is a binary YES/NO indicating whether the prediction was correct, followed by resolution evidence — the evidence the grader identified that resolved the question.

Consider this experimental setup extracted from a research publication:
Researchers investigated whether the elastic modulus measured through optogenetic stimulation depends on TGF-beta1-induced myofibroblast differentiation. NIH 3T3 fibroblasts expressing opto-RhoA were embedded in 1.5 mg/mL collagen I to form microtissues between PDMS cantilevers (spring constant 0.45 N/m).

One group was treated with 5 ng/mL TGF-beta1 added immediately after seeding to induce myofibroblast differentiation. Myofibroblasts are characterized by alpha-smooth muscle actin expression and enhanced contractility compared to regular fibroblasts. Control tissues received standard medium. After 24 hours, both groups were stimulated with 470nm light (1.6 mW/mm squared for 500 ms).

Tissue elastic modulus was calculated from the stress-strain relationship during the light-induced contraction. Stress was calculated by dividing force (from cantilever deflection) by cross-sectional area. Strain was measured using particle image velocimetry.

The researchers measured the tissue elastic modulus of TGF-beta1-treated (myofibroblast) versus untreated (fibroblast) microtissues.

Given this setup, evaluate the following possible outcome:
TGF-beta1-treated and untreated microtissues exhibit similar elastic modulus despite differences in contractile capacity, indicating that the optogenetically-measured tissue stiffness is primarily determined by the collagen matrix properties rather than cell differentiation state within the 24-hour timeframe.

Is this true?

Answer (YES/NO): NO